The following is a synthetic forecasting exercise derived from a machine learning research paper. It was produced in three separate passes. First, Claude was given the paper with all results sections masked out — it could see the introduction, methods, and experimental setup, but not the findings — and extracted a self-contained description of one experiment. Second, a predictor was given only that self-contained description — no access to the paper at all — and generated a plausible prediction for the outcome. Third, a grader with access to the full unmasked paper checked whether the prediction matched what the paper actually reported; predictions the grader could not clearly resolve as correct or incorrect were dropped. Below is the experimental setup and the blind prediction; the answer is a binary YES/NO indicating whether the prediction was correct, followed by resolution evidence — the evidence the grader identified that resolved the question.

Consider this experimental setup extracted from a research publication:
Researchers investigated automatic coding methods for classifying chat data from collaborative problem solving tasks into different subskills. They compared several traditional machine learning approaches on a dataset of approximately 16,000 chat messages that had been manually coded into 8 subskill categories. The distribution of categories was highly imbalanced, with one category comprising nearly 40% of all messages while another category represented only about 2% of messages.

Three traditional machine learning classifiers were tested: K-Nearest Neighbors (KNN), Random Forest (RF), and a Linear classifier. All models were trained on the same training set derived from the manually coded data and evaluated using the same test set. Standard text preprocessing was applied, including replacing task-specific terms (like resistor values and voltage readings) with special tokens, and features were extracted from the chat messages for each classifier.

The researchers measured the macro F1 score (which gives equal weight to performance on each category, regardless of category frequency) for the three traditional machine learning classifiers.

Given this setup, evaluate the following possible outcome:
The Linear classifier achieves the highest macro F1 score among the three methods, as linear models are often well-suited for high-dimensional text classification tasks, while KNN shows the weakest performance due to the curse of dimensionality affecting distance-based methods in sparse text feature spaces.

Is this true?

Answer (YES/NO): NO